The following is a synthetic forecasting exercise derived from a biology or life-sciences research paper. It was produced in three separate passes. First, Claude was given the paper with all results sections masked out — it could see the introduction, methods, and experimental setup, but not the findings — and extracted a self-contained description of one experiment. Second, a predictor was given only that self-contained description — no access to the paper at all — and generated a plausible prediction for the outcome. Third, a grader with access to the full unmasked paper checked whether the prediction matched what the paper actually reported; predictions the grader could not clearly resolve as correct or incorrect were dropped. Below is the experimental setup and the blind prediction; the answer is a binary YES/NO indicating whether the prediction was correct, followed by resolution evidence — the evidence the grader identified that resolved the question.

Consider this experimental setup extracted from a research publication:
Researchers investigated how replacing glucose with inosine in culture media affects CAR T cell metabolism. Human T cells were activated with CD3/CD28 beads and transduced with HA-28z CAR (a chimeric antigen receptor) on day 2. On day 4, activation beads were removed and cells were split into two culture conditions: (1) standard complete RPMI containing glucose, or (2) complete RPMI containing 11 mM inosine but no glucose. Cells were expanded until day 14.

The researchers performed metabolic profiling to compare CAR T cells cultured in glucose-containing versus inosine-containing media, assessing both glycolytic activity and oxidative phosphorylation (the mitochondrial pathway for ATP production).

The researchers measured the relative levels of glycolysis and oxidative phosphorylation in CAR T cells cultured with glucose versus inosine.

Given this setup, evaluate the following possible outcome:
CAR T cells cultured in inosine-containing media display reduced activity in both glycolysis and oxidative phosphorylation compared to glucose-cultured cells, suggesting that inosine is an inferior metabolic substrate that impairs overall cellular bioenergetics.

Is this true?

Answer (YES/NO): NO